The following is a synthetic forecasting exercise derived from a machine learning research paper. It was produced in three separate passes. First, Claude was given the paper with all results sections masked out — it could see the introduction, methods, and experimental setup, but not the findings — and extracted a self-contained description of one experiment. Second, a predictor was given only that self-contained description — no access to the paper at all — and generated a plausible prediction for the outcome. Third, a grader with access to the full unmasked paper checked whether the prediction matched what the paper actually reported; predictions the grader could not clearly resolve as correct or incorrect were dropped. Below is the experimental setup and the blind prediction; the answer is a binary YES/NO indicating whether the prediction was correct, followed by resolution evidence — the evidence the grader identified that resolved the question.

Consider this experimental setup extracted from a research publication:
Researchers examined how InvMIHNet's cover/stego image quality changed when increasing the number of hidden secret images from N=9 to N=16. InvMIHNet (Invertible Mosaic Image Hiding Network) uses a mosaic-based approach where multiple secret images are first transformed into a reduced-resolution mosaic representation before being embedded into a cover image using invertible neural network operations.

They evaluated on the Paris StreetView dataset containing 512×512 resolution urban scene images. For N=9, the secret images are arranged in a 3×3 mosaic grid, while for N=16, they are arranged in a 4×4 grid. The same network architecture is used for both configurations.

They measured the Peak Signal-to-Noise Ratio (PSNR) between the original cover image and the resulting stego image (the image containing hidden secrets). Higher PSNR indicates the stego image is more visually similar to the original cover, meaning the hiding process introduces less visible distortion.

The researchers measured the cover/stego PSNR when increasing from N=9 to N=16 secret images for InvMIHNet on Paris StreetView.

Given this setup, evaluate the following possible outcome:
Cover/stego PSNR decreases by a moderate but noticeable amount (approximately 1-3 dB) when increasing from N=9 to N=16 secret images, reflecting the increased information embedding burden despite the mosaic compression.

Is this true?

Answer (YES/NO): NO